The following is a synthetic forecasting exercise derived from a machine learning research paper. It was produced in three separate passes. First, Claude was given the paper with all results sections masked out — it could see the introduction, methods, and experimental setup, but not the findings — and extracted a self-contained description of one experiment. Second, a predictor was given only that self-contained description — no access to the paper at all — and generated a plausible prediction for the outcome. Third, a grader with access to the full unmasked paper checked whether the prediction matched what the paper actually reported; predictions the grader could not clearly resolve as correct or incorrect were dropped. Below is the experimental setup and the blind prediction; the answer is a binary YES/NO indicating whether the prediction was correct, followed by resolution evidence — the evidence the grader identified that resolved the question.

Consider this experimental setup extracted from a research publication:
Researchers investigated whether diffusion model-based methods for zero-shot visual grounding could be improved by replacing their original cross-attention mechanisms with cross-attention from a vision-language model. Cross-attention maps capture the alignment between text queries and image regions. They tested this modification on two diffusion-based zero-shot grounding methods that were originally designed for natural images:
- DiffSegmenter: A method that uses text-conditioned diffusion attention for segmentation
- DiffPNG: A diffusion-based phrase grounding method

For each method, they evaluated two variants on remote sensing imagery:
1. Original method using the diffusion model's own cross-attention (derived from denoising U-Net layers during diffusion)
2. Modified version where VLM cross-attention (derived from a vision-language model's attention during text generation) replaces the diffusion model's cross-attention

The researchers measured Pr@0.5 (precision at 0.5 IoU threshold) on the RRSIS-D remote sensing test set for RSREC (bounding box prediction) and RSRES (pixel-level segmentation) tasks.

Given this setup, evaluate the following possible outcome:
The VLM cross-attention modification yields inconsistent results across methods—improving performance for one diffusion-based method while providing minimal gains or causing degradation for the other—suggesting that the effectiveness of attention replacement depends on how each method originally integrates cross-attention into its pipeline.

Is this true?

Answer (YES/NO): NO